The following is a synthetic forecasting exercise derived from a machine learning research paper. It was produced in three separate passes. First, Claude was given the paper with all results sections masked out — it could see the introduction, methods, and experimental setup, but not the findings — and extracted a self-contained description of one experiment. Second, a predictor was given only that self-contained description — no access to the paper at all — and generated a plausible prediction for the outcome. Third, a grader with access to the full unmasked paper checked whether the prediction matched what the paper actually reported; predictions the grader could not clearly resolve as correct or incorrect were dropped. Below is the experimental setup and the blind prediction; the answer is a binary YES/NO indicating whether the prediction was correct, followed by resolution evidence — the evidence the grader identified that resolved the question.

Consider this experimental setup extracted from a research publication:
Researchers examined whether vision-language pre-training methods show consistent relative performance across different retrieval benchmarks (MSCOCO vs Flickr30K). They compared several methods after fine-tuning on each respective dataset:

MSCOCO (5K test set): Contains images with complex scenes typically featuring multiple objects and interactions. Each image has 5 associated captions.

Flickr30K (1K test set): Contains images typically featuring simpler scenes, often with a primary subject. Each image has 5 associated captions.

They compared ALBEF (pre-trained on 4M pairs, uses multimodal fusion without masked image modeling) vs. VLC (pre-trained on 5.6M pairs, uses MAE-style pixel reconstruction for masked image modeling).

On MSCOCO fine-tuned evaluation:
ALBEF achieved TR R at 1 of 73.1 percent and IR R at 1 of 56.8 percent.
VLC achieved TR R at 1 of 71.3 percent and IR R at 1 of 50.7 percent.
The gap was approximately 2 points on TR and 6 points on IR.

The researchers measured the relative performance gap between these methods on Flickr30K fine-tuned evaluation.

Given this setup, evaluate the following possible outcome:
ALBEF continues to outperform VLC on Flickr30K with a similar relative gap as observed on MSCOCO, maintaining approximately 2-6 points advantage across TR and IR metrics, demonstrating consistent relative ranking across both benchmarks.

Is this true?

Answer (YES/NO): NO